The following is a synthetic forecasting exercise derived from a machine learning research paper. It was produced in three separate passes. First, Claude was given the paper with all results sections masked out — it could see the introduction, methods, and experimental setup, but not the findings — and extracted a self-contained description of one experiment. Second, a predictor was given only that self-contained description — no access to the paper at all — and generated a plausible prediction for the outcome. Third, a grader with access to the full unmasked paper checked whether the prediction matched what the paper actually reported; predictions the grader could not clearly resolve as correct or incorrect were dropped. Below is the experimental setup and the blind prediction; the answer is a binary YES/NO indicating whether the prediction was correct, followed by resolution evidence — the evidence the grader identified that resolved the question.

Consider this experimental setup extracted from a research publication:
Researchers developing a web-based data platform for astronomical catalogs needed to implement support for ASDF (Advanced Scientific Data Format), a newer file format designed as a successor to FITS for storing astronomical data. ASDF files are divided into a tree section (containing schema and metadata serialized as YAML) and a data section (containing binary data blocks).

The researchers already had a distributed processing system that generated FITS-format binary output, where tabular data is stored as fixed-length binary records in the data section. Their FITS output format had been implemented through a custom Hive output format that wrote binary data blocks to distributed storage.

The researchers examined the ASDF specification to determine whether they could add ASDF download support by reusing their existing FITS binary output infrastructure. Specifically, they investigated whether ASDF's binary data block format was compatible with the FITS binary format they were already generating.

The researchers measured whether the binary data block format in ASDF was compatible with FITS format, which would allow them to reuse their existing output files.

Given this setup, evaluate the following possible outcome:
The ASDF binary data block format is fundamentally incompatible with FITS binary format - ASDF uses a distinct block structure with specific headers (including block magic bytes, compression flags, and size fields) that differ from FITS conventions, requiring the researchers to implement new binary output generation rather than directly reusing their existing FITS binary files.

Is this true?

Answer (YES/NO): NO